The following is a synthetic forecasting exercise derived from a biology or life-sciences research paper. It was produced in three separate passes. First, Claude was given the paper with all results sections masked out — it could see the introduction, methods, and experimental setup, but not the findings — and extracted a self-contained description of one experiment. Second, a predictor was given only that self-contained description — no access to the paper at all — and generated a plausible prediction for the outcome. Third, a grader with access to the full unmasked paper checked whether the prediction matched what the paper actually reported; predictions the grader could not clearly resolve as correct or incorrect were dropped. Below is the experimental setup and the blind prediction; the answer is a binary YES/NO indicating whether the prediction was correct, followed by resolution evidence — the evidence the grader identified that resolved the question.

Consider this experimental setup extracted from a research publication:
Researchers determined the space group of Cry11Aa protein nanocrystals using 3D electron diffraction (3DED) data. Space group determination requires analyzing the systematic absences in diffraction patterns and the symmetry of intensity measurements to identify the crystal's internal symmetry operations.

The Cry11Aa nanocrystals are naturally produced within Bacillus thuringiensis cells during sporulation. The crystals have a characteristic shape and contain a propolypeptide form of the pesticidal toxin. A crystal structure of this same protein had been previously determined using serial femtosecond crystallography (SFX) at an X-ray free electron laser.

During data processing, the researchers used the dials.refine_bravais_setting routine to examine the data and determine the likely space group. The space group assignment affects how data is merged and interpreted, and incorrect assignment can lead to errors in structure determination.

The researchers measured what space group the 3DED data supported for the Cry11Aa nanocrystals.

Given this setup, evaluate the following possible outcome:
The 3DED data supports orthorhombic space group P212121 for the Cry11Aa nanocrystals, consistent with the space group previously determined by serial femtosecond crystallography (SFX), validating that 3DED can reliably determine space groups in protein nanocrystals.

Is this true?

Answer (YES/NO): NO